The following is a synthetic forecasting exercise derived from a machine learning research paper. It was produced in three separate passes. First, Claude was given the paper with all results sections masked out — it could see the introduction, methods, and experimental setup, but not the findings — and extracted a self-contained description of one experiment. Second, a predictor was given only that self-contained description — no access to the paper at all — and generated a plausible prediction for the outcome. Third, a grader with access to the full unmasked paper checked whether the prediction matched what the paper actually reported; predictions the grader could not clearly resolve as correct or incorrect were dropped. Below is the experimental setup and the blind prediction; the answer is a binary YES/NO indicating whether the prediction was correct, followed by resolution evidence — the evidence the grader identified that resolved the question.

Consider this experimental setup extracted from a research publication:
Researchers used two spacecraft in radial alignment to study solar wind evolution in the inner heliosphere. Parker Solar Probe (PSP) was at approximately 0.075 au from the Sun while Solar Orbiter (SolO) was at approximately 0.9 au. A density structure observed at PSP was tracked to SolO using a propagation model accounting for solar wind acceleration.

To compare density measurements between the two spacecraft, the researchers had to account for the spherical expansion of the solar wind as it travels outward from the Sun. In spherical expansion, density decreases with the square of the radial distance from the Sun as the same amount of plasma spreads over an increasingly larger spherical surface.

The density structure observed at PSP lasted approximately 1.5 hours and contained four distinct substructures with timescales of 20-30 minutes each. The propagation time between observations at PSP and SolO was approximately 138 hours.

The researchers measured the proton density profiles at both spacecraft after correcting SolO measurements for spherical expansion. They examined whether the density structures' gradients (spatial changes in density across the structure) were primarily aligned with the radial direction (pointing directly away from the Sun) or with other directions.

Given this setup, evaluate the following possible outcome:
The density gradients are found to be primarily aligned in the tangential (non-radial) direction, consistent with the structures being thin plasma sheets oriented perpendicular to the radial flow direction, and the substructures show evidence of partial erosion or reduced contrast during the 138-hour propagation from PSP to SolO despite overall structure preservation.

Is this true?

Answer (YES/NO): NO